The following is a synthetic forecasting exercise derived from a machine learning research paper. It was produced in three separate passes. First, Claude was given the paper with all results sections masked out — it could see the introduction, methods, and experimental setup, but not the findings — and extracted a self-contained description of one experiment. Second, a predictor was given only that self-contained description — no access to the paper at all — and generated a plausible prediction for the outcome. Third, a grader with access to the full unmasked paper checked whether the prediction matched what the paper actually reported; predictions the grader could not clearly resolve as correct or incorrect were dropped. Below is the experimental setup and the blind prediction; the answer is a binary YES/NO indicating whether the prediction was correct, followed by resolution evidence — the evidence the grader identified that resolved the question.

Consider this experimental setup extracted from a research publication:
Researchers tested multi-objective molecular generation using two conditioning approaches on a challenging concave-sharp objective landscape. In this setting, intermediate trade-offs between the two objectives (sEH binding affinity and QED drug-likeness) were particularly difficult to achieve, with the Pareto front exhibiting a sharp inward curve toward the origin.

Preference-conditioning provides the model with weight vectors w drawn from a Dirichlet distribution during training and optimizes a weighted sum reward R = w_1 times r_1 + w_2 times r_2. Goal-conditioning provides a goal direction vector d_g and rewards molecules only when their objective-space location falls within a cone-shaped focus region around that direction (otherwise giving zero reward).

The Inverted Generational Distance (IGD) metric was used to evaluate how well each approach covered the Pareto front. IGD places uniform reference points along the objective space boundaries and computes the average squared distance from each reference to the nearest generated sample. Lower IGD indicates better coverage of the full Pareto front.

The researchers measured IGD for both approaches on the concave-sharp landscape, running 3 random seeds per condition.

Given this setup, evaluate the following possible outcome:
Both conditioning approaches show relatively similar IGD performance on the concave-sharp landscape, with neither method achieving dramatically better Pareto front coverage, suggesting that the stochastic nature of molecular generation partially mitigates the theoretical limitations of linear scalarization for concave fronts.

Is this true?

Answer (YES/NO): YES